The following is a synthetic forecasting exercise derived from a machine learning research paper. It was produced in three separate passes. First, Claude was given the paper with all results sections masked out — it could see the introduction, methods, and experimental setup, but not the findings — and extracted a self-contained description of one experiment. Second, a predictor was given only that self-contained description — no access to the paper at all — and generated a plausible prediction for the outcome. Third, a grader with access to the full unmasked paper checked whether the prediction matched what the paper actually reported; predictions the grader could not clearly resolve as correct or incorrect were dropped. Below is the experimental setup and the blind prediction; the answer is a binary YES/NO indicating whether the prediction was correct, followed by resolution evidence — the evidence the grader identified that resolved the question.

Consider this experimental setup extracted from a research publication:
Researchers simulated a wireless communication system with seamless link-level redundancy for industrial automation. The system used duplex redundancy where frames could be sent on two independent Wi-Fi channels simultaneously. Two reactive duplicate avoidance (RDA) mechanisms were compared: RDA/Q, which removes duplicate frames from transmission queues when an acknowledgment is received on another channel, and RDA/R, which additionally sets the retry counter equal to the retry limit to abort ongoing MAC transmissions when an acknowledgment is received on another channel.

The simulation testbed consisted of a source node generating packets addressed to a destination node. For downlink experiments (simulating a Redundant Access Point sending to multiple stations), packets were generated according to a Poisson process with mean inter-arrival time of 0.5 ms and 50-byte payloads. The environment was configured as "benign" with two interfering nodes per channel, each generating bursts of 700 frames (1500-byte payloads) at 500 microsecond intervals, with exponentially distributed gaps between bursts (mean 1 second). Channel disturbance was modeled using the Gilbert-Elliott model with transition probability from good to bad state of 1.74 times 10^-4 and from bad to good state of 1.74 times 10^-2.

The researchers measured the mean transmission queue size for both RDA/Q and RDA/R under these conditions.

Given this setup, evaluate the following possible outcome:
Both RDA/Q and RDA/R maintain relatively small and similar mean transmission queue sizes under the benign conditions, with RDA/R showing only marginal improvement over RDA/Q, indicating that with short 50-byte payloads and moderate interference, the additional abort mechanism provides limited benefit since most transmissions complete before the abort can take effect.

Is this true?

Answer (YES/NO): NO